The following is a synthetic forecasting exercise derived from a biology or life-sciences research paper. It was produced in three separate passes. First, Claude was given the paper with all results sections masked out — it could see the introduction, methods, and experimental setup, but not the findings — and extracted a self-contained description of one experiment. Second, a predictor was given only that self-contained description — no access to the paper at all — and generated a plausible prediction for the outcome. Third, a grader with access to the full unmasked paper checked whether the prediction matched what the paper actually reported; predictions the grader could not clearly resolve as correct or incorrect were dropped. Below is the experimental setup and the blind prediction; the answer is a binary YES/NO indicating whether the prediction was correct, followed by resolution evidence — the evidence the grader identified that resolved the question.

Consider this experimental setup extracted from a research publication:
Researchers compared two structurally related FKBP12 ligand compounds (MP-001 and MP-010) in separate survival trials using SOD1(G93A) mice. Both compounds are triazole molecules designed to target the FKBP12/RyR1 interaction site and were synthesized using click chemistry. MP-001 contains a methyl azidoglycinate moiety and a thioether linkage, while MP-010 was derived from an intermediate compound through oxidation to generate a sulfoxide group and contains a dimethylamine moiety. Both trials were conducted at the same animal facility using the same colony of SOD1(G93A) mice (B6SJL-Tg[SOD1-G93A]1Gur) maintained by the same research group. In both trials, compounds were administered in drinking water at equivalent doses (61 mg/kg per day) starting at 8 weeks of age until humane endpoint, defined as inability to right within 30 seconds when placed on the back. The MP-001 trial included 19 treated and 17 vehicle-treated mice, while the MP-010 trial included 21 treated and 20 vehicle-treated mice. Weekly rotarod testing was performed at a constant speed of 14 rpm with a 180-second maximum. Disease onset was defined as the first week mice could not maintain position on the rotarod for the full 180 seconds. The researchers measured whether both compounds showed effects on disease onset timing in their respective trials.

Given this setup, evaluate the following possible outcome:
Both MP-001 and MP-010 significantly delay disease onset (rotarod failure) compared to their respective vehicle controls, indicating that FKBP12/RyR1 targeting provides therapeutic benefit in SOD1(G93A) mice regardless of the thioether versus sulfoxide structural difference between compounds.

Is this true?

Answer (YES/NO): NO